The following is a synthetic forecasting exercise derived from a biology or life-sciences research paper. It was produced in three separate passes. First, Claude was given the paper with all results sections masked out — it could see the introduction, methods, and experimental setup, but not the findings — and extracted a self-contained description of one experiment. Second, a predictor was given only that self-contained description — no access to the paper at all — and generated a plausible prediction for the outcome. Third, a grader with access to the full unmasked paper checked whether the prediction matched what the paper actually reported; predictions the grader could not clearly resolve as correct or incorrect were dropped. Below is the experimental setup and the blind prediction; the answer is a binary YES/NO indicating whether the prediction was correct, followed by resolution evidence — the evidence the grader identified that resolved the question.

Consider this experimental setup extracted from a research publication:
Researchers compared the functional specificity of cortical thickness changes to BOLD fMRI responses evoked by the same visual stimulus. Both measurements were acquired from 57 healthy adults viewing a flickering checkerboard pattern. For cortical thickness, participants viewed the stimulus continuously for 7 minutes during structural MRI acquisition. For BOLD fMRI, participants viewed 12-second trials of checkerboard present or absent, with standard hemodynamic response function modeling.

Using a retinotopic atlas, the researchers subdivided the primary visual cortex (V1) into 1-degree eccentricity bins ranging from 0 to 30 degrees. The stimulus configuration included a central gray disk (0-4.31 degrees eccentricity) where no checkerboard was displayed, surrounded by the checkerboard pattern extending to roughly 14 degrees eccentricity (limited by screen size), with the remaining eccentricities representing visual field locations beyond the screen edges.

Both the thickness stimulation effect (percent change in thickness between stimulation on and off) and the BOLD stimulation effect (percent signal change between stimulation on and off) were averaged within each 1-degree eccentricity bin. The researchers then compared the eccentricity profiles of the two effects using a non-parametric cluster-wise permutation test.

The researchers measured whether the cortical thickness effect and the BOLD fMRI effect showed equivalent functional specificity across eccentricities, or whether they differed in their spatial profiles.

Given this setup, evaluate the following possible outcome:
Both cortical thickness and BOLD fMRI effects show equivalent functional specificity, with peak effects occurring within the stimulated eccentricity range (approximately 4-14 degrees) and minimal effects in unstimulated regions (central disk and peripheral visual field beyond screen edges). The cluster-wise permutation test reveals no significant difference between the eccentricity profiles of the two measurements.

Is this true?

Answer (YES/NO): YES